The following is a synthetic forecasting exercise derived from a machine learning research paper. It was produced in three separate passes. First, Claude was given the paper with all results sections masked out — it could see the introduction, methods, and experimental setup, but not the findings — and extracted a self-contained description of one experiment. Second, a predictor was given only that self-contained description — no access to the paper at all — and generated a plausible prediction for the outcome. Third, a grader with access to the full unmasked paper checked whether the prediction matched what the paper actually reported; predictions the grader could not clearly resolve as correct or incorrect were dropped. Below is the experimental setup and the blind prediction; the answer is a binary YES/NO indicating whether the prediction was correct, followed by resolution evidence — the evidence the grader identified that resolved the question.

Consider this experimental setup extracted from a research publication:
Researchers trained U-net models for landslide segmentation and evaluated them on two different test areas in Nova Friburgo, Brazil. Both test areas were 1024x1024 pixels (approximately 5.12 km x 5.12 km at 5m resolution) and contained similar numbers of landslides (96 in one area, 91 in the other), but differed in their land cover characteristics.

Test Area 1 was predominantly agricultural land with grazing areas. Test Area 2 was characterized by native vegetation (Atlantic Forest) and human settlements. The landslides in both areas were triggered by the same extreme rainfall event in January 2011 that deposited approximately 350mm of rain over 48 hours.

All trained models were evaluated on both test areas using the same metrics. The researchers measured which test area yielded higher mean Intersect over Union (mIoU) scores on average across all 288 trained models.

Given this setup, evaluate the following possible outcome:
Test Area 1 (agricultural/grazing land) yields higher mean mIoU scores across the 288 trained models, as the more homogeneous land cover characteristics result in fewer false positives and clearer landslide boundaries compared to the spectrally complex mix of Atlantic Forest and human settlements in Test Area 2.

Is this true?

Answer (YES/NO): NO